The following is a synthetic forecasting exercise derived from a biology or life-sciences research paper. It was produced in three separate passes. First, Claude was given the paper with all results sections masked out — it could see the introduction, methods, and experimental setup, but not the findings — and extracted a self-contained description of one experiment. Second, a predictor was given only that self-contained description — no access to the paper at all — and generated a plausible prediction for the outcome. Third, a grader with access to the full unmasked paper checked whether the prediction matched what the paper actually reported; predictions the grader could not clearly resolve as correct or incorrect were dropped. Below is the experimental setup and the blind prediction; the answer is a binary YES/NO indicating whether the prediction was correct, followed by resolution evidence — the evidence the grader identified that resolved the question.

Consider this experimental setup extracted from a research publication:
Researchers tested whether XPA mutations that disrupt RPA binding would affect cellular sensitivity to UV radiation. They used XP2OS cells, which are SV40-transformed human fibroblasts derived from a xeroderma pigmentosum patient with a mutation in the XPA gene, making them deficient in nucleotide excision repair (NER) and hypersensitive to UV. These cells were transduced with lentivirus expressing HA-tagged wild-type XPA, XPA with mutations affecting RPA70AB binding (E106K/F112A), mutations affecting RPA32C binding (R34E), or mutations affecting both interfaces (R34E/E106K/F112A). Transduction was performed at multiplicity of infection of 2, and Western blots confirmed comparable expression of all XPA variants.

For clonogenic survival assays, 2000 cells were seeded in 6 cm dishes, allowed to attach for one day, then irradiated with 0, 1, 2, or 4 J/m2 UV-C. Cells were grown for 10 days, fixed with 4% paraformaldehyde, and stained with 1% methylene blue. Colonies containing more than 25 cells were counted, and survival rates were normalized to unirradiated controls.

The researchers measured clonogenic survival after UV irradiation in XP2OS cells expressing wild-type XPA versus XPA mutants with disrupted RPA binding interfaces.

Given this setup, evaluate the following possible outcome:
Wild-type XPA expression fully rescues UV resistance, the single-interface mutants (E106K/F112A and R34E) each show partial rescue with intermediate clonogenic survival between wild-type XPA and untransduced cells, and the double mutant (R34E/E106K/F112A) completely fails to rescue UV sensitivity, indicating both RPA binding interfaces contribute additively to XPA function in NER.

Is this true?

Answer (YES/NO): NO